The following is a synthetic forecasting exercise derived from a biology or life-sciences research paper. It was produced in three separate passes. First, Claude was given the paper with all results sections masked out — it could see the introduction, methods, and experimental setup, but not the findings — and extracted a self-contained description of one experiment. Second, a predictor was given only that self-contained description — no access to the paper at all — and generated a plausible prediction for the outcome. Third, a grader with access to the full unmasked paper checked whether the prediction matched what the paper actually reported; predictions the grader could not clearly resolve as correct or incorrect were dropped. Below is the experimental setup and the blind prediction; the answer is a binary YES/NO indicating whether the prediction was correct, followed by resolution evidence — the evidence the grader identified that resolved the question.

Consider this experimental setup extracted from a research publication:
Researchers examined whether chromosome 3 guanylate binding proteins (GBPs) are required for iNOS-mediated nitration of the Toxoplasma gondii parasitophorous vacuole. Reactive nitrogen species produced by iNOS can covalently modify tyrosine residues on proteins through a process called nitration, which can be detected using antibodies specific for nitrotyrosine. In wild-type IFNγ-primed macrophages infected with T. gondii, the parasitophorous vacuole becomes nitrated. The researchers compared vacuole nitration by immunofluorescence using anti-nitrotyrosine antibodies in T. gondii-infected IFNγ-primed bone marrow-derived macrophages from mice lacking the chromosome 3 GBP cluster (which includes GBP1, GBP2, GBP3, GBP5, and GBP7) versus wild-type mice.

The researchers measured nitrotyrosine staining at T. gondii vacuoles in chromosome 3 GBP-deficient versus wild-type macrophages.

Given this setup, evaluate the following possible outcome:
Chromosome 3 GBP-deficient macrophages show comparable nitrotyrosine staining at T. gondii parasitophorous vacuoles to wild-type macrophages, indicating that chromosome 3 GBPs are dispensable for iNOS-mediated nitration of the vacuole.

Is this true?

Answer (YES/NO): NO